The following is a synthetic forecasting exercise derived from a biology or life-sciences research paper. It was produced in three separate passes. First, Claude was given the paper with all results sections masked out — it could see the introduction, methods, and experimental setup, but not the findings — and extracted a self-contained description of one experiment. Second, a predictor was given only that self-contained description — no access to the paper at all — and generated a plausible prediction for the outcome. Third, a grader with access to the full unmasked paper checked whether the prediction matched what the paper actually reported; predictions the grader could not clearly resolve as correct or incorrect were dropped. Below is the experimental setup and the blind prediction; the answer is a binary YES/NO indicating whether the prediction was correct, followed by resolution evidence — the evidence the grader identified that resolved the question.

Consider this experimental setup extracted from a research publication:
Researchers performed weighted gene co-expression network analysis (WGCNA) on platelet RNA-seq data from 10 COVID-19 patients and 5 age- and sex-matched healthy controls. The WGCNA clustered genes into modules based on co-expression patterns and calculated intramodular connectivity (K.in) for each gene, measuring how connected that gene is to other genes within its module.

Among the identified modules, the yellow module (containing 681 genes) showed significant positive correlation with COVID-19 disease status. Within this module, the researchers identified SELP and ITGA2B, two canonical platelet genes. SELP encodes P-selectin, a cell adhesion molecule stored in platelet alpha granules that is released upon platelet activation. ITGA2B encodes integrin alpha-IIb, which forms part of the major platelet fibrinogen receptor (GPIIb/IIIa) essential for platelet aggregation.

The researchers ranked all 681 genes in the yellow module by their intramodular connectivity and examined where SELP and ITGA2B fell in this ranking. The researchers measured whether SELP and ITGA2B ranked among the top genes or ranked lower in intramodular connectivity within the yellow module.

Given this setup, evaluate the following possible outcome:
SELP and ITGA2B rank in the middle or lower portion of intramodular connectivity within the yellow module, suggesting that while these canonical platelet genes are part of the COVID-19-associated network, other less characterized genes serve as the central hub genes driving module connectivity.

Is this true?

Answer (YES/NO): NO